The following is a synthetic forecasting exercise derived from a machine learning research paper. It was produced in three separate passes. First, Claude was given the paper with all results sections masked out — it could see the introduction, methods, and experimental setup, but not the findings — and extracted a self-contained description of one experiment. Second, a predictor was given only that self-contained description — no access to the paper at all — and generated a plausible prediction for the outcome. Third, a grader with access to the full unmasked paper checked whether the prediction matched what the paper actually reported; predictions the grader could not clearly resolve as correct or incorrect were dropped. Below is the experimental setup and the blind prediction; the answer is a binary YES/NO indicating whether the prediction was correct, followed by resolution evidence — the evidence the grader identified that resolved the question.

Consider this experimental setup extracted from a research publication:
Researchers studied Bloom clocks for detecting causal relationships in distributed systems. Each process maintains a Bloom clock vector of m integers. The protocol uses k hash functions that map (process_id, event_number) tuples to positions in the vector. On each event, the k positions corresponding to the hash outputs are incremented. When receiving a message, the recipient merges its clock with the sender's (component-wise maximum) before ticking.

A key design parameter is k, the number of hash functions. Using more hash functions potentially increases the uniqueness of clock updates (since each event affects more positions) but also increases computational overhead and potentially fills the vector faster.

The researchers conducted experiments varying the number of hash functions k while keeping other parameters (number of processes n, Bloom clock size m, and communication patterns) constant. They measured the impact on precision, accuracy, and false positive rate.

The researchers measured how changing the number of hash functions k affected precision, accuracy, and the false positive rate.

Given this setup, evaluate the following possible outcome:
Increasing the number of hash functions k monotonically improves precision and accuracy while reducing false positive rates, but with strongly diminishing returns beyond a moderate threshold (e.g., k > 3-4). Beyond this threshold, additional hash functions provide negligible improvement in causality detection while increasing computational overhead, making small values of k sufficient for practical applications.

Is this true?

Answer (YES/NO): NO